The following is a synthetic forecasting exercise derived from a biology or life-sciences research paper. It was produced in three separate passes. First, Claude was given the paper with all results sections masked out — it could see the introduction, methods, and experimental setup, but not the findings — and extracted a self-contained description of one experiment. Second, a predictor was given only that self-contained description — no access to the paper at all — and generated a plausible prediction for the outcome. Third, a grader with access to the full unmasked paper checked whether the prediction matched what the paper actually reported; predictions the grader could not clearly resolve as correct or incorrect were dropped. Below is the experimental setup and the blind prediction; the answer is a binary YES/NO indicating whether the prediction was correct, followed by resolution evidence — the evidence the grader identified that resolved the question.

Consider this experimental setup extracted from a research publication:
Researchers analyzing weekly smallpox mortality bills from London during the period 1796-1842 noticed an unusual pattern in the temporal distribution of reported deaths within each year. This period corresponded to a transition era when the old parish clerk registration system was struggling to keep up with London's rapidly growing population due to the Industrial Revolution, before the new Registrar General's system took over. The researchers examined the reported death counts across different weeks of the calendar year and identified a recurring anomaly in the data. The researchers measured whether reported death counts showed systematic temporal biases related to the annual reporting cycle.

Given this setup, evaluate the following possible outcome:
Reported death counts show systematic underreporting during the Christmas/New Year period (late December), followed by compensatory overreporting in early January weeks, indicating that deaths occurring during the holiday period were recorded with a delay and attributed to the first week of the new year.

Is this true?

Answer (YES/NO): NO